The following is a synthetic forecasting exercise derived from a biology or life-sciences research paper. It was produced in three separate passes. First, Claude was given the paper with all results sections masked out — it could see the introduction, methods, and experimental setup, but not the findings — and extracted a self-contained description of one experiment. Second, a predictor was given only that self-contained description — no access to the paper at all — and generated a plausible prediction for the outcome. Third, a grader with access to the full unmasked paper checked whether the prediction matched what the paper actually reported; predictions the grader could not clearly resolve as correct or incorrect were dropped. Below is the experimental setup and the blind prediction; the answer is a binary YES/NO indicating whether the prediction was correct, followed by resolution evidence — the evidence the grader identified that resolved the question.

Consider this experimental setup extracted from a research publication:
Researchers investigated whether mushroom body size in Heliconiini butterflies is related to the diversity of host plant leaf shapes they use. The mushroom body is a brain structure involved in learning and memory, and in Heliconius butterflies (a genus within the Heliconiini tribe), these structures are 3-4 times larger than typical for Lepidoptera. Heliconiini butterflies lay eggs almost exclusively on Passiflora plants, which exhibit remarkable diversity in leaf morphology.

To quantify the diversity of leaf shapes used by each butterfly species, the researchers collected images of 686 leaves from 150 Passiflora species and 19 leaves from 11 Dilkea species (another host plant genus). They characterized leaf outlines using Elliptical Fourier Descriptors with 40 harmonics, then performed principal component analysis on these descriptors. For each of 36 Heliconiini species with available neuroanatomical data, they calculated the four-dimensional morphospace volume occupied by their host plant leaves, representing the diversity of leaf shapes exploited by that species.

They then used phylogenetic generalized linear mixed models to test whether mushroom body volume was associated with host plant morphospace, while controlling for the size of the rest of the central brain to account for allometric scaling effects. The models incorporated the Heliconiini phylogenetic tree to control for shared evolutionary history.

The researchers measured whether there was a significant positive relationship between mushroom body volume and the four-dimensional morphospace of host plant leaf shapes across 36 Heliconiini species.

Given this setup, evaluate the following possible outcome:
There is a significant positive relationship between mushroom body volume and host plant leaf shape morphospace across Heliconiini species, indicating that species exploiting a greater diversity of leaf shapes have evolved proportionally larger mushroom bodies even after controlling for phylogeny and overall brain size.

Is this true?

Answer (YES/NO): NO